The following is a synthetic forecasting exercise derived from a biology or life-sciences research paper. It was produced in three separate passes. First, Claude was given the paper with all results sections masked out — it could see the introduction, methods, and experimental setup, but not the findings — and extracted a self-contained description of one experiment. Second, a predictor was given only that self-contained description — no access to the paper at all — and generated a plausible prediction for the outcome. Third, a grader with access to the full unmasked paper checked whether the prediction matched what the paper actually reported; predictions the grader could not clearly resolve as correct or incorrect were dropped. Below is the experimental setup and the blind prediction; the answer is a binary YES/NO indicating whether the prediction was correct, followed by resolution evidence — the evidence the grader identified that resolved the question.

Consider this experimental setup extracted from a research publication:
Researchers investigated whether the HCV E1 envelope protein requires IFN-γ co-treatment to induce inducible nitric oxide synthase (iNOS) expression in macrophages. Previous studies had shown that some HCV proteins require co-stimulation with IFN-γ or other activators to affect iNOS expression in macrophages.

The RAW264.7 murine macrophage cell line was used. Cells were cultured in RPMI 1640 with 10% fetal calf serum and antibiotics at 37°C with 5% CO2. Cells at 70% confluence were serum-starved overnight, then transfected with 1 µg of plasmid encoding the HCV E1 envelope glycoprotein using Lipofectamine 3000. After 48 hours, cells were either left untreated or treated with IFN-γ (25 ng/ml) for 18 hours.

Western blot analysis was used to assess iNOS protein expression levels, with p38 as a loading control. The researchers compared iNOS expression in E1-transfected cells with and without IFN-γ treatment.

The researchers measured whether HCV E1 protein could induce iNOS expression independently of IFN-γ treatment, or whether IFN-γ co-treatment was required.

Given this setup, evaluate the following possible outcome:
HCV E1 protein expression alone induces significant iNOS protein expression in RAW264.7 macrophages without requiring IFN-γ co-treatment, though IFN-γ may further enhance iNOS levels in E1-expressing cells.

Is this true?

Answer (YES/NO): YES